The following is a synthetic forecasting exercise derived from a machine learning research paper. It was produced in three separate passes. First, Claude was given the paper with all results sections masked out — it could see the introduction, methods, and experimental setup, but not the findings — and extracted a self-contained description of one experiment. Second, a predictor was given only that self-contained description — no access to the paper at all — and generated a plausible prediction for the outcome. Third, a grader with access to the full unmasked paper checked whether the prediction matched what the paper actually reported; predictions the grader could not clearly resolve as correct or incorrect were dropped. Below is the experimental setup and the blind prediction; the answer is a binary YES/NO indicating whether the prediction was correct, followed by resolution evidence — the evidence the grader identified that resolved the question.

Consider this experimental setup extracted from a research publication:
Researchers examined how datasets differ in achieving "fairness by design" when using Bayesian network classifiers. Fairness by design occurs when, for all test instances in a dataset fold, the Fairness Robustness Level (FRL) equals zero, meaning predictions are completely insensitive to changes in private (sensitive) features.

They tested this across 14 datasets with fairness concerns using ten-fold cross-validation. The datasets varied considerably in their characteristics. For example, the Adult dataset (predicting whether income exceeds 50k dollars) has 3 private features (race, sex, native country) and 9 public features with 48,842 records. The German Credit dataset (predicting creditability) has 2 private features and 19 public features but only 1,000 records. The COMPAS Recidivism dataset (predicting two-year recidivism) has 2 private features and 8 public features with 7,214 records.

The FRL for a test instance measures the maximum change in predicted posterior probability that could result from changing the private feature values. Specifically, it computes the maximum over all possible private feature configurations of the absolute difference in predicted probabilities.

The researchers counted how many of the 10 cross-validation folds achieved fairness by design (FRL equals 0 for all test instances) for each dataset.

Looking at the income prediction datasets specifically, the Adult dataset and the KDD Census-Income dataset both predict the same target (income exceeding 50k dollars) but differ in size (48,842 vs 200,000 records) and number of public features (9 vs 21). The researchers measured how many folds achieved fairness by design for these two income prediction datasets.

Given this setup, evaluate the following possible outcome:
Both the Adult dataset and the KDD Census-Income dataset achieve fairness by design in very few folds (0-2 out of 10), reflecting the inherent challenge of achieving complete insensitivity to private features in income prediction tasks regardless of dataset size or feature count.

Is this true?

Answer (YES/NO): YES